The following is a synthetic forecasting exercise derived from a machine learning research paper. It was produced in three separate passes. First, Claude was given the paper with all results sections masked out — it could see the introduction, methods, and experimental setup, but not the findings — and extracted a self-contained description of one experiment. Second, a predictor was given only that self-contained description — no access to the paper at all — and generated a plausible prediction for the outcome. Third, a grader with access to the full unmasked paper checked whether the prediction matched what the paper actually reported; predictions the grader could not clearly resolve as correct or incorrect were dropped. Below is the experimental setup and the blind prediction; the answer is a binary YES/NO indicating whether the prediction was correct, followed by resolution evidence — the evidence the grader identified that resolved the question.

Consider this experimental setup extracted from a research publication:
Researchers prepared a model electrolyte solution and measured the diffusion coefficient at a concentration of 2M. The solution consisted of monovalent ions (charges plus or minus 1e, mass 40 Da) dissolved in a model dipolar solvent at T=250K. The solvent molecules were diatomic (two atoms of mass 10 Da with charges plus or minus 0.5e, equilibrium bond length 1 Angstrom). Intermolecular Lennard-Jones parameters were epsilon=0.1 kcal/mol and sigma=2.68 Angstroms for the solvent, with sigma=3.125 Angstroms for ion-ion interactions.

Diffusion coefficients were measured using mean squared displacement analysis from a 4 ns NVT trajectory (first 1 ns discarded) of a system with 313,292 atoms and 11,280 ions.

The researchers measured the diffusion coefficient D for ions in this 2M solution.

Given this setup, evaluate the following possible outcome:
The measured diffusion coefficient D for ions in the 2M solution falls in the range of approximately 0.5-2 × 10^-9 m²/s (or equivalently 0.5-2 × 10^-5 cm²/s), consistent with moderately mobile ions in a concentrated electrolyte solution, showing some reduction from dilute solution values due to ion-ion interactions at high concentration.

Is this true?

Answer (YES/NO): YES